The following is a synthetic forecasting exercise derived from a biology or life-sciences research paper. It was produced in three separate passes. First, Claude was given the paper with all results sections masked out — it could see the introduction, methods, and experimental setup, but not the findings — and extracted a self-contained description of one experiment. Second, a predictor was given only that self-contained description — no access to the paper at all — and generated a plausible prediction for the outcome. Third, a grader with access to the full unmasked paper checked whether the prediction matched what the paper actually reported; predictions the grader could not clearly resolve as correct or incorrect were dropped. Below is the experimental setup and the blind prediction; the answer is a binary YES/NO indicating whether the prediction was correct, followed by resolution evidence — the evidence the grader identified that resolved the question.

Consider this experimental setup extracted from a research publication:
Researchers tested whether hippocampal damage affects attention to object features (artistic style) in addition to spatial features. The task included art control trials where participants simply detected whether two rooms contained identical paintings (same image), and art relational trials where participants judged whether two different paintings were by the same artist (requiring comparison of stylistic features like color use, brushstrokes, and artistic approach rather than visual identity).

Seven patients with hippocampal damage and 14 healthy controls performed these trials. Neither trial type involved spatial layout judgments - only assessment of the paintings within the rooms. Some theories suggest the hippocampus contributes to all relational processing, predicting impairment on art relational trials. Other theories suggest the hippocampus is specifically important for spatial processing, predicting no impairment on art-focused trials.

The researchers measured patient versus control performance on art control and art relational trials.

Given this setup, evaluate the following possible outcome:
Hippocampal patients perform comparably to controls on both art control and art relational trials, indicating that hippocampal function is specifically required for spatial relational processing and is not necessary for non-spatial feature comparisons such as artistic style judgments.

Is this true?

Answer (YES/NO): YES